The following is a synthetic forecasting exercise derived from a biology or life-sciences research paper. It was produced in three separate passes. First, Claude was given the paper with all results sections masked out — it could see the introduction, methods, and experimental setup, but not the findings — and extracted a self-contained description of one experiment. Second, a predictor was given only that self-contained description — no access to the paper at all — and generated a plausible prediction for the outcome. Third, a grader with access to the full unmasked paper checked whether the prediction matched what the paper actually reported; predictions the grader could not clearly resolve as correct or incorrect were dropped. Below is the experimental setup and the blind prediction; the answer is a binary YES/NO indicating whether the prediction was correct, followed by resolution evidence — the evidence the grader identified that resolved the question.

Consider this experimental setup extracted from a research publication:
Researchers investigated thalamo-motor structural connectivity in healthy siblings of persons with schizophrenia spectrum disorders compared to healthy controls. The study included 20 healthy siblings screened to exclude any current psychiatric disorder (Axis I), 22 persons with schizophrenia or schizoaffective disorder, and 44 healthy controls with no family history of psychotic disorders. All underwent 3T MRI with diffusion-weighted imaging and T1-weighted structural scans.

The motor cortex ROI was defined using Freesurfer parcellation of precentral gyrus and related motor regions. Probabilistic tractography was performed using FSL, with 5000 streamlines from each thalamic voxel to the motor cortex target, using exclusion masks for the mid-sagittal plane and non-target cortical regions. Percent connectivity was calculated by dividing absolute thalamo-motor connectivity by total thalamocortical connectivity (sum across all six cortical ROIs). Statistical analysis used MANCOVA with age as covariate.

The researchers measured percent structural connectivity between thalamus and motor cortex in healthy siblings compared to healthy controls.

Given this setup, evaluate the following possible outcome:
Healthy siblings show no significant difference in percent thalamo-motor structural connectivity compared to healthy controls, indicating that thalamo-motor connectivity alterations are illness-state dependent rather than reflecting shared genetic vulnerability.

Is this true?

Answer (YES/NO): YES